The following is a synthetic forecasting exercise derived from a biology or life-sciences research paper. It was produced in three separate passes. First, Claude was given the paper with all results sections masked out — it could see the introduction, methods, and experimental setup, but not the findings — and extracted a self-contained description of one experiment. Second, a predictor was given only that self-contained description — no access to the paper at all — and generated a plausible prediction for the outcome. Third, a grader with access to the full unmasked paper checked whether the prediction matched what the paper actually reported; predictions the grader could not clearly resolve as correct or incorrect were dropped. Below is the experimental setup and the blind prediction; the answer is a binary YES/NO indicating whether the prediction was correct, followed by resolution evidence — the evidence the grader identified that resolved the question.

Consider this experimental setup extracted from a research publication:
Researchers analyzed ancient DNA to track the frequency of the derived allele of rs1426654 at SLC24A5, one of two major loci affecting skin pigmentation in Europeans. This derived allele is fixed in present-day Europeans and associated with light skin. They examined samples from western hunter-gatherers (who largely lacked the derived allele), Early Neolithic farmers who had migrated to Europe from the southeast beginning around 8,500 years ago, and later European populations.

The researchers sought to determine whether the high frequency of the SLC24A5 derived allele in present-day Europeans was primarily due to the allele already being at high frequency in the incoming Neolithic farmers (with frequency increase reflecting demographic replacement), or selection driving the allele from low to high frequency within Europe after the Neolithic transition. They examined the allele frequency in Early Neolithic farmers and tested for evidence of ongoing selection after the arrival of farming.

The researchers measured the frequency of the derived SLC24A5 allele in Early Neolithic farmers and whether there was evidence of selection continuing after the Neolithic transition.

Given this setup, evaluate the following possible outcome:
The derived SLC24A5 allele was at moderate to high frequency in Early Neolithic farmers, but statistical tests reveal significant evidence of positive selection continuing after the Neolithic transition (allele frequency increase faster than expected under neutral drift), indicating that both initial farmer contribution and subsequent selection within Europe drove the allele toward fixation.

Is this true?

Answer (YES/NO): YES